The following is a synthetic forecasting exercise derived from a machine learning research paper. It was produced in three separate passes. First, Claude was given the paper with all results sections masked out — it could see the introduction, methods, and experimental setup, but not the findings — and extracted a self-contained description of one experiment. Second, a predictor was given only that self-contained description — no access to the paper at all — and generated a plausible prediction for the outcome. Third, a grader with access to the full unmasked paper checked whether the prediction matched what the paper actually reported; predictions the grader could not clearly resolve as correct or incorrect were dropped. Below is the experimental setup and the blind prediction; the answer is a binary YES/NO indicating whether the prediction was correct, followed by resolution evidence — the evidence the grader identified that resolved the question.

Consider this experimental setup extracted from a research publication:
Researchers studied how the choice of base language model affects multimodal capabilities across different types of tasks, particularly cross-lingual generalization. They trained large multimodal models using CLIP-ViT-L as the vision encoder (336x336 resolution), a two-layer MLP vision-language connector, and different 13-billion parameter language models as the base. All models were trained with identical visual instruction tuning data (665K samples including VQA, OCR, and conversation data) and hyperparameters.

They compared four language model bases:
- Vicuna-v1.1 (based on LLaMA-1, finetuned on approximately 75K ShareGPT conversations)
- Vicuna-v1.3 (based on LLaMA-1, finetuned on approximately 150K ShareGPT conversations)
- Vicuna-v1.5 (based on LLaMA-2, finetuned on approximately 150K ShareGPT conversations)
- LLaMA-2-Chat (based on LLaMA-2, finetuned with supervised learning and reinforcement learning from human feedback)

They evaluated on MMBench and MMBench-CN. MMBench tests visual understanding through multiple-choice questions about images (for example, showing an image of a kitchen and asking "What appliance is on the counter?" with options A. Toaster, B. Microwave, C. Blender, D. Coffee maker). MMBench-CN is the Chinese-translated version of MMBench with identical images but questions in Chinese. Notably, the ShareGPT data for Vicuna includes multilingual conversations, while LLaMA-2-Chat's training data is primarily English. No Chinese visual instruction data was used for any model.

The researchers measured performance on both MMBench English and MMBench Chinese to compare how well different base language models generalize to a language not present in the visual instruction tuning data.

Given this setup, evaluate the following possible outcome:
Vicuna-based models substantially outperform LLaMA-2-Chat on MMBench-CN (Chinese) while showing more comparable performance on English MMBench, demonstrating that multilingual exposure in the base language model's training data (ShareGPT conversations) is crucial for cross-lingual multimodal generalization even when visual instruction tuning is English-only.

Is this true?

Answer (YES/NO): NO